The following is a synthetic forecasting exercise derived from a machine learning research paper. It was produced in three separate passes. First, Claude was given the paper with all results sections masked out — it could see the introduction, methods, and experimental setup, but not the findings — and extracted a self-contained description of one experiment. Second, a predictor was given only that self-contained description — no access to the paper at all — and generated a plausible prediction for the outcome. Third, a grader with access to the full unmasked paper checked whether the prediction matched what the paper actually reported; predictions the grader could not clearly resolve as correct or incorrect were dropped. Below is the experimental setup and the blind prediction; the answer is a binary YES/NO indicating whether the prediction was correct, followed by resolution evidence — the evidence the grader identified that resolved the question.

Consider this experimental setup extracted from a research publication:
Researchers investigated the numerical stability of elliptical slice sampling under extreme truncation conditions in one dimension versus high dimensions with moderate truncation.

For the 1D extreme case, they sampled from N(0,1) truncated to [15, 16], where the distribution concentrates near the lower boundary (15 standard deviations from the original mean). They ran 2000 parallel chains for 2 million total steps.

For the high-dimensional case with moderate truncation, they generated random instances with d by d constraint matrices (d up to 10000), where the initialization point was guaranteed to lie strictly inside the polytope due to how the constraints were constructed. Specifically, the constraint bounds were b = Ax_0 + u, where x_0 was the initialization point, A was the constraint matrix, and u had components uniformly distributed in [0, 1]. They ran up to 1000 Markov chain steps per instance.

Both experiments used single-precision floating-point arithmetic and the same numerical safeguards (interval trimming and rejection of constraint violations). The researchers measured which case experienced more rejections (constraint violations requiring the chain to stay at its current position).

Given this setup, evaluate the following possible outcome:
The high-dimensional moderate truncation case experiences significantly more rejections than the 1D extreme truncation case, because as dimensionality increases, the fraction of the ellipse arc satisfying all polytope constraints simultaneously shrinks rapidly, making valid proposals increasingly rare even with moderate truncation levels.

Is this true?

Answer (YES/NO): NO